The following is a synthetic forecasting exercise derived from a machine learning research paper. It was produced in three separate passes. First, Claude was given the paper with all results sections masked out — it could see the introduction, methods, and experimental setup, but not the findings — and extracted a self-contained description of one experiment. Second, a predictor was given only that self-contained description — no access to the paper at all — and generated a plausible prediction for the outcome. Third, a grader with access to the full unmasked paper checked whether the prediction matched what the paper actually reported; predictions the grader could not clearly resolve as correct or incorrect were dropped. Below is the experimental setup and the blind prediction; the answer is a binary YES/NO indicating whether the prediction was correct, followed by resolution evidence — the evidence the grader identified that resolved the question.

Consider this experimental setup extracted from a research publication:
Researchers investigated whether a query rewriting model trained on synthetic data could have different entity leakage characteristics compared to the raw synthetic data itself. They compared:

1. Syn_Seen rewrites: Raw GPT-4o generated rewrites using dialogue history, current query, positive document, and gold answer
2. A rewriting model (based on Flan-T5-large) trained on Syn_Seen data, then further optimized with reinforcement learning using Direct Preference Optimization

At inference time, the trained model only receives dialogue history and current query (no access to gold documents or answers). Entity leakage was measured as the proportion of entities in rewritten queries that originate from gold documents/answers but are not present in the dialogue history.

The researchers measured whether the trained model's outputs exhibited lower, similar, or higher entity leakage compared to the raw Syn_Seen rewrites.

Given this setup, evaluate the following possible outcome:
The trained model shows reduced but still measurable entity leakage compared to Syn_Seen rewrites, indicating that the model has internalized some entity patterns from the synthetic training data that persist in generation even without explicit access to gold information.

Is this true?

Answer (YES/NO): YES